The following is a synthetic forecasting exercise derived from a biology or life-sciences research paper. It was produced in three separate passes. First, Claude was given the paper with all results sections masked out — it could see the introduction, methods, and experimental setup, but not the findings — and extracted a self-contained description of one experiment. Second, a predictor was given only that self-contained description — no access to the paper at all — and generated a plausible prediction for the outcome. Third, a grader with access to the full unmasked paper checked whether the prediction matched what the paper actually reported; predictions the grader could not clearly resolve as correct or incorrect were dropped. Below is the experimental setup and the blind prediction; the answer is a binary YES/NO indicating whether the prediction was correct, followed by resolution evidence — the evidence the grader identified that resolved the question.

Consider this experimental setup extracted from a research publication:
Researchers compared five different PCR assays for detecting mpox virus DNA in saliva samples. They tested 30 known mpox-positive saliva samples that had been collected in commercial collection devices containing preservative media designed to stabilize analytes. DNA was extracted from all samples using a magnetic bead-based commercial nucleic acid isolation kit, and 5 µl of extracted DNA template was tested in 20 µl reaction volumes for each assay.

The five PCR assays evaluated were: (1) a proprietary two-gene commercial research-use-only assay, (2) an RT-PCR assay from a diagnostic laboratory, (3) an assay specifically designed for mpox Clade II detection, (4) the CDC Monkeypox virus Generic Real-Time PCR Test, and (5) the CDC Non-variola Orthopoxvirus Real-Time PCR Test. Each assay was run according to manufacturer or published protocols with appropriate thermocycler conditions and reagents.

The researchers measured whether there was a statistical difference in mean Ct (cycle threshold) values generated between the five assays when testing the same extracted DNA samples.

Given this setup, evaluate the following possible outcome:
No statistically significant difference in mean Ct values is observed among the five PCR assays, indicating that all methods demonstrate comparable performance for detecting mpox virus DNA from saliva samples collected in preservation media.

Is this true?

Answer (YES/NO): YES